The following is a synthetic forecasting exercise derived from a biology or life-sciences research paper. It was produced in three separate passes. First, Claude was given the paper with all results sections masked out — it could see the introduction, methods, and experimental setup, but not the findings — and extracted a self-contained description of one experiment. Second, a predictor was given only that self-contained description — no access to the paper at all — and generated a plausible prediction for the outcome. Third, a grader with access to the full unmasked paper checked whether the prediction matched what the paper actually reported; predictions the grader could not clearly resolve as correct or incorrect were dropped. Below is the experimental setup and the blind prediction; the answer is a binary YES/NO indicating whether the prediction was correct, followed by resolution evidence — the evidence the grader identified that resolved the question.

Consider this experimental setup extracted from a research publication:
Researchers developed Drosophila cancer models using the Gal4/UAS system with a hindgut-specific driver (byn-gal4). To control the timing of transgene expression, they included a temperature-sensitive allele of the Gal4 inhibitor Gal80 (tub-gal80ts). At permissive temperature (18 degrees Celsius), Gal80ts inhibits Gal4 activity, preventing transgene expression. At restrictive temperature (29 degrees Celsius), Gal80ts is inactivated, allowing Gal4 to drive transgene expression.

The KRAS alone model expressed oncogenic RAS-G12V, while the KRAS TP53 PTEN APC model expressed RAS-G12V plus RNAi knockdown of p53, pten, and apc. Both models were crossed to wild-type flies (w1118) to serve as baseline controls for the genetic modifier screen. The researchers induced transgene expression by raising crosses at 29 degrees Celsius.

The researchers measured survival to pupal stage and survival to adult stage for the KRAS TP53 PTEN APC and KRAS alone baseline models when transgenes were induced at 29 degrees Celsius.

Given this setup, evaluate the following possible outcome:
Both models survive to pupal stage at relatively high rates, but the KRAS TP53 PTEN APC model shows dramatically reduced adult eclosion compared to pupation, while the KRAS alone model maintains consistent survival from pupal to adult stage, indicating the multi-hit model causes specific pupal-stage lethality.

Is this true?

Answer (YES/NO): NO